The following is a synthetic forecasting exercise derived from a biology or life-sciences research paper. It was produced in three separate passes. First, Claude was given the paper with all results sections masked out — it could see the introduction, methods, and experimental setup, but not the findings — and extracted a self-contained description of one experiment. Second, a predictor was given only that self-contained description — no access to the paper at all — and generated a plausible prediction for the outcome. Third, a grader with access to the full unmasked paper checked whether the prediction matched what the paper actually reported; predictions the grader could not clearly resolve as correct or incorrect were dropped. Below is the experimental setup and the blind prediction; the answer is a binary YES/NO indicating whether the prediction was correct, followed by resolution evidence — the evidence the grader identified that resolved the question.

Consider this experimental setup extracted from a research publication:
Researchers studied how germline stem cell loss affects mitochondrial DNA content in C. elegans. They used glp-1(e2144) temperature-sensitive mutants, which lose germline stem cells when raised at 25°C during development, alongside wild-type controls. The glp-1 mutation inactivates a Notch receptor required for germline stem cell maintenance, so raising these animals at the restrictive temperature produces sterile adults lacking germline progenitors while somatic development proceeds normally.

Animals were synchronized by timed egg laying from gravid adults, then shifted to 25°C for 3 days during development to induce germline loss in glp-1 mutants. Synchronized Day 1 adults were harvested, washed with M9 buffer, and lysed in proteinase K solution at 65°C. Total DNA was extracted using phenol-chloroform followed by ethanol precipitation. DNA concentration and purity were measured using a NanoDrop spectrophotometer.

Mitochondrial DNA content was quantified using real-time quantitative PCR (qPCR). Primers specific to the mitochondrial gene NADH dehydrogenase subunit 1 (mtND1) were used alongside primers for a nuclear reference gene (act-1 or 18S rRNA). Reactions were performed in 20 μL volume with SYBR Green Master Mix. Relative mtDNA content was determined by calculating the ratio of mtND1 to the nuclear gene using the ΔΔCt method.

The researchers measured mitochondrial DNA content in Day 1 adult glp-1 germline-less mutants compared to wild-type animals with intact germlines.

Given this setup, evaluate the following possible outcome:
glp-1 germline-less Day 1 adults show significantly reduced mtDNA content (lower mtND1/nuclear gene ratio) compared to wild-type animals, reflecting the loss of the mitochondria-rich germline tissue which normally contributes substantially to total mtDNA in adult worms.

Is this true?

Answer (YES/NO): YES